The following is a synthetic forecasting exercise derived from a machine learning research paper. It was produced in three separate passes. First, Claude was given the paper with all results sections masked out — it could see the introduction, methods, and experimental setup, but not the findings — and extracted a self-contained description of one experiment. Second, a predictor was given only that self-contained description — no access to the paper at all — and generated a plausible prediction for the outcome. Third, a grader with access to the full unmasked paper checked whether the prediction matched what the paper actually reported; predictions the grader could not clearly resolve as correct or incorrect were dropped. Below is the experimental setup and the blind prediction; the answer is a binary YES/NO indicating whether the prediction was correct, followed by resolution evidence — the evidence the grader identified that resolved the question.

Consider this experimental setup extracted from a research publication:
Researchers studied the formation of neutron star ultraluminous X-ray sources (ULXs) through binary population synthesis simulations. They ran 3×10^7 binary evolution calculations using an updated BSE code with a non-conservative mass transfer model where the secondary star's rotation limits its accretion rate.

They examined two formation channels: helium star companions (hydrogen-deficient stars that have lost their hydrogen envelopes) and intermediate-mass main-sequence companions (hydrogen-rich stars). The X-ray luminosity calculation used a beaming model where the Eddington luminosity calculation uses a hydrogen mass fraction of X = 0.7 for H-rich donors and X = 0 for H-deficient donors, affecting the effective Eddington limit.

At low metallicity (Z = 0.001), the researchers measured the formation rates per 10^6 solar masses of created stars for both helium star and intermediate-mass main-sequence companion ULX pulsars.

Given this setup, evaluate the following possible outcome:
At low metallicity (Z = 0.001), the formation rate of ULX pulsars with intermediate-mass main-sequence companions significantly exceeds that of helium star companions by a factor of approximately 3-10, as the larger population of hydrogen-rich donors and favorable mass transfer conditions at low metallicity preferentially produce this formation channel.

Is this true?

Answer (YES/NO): NO